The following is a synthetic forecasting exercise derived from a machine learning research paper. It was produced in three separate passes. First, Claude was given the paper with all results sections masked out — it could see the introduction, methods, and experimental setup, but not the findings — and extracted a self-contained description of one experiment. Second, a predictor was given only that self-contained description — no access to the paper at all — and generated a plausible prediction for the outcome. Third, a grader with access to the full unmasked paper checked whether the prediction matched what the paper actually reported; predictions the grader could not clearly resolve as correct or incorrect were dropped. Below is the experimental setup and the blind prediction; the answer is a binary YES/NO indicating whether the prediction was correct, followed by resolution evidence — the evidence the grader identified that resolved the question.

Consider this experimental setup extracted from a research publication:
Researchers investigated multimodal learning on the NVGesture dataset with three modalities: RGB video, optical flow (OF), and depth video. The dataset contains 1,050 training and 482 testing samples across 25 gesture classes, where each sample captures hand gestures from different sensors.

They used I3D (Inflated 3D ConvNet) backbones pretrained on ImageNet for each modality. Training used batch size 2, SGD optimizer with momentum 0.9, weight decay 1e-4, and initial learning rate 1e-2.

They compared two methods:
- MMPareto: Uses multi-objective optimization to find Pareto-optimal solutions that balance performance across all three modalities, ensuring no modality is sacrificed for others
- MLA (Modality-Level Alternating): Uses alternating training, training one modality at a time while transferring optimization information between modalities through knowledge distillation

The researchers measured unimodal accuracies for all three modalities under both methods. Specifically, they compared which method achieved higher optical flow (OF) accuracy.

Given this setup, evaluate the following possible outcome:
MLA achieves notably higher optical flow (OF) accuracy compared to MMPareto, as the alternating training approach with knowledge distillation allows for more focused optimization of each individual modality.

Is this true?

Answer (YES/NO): NO